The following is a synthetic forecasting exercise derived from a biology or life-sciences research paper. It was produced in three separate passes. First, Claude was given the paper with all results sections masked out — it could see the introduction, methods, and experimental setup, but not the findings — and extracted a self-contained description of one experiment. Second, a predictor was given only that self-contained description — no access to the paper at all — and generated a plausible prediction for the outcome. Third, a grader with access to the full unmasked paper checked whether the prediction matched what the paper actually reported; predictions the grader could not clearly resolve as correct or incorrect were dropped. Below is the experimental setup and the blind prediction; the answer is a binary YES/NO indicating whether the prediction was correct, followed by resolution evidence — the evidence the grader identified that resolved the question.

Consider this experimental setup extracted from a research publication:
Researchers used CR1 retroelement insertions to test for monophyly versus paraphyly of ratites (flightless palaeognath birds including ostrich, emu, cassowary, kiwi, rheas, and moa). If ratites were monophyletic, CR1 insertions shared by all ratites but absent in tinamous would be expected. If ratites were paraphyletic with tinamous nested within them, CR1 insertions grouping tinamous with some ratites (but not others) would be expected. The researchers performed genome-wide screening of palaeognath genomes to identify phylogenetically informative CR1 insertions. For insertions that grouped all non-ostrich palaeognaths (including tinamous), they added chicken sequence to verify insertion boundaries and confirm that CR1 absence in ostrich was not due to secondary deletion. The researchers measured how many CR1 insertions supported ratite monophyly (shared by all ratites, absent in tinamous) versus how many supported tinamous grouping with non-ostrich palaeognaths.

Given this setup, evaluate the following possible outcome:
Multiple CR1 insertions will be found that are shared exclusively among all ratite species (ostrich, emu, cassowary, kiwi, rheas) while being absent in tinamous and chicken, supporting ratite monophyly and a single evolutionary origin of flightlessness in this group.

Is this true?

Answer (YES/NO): NO